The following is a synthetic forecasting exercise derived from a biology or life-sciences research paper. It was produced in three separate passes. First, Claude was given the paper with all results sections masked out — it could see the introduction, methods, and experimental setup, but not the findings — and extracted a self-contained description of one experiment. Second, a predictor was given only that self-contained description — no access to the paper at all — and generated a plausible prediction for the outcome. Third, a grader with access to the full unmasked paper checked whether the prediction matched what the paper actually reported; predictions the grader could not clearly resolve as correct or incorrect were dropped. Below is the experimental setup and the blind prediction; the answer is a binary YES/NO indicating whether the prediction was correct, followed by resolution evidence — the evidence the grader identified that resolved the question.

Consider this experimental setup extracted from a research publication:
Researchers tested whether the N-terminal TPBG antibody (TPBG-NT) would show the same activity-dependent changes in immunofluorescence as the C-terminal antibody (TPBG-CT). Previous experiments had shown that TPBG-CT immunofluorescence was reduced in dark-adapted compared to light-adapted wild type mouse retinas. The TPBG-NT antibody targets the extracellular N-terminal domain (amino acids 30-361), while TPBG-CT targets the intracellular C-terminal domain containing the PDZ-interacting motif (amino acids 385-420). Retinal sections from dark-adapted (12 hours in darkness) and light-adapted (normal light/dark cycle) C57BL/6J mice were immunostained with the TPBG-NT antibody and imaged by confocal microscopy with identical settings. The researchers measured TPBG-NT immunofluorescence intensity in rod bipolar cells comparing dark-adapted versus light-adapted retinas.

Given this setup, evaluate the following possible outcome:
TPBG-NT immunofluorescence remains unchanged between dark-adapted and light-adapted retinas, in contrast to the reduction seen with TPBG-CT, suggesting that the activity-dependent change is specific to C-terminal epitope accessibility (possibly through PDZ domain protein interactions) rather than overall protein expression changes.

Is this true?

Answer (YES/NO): YES